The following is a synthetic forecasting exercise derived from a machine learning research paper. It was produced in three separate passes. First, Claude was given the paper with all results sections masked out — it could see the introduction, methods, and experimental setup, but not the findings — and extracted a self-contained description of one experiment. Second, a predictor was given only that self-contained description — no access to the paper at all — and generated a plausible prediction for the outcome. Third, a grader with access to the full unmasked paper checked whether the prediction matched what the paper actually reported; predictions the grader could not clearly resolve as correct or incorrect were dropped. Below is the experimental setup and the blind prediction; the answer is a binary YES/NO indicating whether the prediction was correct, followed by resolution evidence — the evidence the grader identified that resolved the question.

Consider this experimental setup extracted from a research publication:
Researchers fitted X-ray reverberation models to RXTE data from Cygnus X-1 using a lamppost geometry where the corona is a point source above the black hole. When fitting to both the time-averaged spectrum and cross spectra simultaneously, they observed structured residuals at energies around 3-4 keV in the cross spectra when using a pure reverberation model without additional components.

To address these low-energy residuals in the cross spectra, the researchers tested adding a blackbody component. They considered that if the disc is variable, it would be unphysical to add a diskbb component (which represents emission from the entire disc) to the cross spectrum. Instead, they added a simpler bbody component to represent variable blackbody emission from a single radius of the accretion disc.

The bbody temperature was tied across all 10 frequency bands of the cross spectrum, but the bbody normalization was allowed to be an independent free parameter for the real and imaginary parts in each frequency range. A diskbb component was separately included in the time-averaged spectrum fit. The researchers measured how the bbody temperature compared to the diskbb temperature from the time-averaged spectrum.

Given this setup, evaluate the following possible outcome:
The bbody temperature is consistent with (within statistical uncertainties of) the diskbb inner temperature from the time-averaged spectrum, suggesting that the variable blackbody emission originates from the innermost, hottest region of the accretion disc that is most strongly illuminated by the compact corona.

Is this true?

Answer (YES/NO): NO